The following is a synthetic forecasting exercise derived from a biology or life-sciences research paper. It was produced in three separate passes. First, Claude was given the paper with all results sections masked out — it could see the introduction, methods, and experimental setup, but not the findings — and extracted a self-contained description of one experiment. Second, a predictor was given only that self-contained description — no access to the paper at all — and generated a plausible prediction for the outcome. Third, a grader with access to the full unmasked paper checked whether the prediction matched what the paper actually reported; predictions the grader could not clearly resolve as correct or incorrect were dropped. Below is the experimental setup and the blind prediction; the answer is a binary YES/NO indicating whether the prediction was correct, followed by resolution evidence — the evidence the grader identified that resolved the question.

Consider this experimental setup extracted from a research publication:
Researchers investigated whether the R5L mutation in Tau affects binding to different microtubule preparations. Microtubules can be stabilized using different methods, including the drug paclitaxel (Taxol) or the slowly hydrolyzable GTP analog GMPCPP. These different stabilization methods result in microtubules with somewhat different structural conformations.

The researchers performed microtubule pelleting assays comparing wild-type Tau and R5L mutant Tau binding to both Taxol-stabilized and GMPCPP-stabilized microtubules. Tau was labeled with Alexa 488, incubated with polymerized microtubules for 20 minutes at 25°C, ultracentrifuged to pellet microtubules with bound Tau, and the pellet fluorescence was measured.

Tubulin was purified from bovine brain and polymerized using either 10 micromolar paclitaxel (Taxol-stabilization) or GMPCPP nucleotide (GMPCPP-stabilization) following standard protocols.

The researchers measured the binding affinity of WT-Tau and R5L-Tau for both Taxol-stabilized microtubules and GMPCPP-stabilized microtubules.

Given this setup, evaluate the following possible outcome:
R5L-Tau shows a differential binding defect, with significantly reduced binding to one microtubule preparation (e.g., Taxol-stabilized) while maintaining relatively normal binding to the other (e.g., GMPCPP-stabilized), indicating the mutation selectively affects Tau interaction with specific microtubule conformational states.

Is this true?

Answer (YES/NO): NO